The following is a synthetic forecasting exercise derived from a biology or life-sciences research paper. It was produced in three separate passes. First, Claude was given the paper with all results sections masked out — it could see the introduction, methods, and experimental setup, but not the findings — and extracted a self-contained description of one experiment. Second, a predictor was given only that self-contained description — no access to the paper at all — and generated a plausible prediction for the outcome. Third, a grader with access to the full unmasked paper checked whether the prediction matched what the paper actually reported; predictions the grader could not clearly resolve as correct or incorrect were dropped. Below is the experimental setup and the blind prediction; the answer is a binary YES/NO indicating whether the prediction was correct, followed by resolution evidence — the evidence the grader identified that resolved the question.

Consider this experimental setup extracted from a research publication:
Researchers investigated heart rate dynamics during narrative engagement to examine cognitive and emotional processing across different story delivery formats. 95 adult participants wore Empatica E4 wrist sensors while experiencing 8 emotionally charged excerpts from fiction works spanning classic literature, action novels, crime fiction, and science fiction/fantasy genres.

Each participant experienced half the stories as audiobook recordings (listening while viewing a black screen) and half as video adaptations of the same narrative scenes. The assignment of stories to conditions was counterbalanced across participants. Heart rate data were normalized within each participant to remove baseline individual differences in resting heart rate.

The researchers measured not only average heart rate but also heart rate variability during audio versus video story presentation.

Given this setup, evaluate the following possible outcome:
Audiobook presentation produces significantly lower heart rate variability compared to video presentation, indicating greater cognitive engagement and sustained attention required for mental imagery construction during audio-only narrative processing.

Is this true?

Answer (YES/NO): NO